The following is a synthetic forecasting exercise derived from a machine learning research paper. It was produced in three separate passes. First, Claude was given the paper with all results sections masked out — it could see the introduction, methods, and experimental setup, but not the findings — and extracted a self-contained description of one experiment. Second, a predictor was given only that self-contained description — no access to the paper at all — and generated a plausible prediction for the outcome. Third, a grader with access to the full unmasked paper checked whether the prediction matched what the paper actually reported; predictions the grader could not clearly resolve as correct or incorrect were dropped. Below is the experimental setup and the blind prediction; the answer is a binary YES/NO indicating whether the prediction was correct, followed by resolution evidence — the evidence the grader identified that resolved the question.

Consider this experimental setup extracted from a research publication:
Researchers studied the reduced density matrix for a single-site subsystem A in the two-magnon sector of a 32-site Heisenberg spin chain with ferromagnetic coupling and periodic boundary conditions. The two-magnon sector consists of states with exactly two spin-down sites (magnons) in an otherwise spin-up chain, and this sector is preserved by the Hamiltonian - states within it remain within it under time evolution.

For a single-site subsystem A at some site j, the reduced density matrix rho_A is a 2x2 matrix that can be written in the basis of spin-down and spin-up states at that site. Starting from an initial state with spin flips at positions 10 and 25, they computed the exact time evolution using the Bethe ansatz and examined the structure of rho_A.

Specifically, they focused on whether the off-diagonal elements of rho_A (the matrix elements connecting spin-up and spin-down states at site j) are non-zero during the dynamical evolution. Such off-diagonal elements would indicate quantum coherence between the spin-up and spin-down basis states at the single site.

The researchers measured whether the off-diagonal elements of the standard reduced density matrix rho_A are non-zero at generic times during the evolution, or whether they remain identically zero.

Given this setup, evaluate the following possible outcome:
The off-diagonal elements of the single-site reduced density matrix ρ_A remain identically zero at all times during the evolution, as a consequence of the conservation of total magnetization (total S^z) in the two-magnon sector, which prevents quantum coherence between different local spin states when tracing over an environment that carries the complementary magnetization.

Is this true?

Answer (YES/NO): YES